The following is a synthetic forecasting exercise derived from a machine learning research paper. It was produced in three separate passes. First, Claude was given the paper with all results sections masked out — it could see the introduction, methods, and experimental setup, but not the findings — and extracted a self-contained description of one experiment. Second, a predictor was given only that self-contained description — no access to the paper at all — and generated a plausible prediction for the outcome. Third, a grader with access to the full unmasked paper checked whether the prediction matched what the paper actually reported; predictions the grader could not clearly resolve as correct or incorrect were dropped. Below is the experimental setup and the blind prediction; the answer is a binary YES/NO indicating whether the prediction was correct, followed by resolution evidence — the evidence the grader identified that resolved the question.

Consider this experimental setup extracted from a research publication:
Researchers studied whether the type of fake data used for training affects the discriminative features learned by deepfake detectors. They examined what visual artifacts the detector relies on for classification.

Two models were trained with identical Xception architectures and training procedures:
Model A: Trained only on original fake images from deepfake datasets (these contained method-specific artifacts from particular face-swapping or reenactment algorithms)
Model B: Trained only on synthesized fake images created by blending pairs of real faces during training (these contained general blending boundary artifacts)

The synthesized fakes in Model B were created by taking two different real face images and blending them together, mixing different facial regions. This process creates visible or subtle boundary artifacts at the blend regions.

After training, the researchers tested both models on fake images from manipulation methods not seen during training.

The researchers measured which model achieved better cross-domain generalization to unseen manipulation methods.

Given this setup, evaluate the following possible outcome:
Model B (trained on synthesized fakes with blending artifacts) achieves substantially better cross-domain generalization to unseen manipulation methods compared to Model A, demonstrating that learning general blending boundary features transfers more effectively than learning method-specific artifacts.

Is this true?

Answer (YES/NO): YES